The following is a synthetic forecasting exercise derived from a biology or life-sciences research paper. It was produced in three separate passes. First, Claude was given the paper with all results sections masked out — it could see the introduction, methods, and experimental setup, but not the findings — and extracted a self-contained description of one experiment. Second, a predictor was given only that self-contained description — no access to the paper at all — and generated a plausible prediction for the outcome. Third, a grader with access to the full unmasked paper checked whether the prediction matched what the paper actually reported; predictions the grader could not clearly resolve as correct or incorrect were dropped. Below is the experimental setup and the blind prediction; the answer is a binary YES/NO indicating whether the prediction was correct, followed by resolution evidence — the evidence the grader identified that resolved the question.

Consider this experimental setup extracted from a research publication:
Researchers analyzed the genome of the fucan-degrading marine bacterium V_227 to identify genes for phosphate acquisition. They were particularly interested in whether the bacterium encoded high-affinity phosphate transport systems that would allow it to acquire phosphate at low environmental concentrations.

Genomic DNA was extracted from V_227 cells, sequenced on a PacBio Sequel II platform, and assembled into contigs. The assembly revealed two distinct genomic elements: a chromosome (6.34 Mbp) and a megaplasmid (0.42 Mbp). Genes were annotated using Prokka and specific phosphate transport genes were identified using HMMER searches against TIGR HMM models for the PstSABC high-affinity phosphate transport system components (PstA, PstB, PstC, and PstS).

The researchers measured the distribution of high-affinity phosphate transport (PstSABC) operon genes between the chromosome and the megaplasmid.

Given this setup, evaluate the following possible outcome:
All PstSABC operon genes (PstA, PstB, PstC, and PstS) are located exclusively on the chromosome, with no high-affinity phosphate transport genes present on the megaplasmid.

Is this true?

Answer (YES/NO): NO